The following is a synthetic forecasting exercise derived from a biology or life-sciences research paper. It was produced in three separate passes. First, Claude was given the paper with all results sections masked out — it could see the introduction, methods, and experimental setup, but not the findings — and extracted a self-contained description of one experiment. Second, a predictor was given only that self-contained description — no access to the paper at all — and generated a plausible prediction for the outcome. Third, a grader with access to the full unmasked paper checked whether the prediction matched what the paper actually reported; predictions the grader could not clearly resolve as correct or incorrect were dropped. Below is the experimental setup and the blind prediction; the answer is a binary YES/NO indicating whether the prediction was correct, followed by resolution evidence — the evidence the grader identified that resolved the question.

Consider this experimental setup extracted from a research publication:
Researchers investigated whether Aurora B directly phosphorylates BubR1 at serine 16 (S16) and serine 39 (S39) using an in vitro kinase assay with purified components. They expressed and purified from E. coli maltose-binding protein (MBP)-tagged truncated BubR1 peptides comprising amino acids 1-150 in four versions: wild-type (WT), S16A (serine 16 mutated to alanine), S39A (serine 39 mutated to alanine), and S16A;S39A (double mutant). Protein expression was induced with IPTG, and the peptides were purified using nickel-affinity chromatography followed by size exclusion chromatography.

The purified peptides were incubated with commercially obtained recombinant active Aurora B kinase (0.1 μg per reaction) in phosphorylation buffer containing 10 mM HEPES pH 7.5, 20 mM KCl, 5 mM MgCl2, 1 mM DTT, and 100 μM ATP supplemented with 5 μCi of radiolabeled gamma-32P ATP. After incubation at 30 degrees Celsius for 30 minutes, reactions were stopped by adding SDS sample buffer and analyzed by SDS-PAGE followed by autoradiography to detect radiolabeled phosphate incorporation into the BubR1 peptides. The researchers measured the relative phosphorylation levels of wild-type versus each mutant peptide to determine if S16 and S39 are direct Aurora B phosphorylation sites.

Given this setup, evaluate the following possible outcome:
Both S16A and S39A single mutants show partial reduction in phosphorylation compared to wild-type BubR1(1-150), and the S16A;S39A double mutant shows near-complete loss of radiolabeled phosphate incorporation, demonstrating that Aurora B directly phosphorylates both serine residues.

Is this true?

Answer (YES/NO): NO